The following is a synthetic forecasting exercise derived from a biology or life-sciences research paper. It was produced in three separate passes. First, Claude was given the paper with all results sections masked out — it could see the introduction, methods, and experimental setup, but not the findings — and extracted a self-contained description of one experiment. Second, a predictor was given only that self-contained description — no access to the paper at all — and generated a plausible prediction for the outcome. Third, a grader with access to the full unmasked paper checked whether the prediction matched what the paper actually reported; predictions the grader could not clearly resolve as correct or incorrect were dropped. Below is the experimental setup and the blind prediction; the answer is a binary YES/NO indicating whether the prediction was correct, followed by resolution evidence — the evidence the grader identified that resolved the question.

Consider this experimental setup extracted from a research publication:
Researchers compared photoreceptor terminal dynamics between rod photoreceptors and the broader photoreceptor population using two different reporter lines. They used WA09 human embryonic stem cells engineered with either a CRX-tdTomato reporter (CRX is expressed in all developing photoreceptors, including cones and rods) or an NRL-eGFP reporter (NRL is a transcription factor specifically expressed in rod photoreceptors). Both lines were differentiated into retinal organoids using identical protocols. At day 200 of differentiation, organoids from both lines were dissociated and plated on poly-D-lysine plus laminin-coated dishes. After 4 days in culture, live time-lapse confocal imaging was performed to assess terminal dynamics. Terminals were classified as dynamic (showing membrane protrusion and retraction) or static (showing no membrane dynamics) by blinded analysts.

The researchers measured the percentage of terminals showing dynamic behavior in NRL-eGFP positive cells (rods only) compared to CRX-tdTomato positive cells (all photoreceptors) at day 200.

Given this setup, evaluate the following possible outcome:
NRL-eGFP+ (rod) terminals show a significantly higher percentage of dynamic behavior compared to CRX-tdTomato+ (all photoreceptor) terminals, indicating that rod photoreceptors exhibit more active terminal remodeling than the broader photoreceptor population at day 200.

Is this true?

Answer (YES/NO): NO